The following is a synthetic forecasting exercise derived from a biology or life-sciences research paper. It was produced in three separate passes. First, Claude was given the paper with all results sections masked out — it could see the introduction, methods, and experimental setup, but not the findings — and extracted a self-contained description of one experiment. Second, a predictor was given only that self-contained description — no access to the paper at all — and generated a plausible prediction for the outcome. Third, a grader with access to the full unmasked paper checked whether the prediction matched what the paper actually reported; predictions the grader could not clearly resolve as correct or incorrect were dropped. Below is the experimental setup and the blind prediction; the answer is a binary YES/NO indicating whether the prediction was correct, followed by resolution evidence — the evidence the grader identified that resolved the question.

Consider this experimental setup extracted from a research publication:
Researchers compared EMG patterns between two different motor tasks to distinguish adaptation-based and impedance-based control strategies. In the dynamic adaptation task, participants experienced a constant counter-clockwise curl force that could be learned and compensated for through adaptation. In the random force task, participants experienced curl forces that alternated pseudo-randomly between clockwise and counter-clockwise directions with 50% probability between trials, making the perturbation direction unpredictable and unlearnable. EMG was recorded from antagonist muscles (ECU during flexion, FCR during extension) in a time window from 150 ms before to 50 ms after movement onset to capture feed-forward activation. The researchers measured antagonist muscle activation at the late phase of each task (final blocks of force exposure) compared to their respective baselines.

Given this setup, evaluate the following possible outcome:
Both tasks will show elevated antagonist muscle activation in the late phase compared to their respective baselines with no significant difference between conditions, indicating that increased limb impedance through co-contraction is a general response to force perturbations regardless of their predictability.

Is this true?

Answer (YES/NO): NO